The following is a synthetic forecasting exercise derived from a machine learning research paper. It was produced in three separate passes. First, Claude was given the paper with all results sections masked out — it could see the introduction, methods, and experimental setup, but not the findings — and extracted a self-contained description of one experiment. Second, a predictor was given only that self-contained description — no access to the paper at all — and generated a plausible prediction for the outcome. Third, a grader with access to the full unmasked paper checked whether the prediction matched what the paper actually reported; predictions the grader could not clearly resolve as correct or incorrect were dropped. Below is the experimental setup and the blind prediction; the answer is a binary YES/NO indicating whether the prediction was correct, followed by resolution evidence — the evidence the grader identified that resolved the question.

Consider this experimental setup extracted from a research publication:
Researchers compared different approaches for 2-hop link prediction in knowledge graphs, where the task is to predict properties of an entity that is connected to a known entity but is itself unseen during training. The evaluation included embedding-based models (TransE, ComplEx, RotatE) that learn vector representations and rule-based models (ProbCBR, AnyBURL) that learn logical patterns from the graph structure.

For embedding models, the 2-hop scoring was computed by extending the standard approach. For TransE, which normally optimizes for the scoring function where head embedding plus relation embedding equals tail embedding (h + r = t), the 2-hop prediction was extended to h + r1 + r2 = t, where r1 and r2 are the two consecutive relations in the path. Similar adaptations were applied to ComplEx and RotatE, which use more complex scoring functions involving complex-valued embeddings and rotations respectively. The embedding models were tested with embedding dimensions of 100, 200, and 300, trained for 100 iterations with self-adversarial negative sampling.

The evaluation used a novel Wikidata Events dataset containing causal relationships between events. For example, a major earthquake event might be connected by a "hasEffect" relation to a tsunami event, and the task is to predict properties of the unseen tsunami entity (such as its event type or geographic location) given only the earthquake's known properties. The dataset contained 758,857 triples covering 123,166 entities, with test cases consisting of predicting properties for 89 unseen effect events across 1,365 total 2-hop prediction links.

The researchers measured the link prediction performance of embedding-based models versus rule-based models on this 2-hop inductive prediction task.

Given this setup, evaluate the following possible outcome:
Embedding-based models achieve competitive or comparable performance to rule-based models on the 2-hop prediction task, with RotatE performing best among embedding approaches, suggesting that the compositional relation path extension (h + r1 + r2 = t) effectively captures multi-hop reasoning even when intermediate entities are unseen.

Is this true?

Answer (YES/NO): NO